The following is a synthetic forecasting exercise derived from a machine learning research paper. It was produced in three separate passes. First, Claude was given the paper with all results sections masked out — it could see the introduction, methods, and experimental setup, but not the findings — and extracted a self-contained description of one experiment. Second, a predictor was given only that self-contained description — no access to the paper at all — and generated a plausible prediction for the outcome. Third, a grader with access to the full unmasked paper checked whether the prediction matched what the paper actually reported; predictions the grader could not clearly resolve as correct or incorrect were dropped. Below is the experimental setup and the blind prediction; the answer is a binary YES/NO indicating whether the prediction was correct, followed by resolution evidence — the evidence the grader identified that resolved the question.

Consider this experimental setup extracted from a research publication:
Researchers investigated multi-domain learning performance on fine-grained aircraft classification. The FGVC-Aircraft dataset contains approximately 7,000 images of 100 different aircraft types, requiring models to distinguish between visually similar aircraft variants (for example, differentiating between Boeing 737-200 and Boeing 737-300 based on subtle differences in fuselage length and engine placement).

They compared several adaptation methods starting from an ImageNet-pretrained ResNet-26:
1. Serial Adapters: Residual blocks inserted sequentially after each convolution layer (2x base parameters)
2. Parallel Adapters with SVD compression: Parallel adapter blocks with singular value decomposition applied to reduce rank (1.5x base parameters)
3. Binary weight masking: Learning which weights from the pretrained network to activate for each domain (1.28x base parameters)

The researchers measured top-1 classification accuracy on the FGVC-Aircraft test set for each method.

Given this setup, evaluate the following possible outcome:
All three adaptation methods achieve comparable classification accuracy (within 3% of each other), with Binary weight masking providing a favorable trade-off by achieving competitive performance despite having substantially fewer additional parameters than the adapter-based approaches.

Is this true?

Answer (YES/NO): NO